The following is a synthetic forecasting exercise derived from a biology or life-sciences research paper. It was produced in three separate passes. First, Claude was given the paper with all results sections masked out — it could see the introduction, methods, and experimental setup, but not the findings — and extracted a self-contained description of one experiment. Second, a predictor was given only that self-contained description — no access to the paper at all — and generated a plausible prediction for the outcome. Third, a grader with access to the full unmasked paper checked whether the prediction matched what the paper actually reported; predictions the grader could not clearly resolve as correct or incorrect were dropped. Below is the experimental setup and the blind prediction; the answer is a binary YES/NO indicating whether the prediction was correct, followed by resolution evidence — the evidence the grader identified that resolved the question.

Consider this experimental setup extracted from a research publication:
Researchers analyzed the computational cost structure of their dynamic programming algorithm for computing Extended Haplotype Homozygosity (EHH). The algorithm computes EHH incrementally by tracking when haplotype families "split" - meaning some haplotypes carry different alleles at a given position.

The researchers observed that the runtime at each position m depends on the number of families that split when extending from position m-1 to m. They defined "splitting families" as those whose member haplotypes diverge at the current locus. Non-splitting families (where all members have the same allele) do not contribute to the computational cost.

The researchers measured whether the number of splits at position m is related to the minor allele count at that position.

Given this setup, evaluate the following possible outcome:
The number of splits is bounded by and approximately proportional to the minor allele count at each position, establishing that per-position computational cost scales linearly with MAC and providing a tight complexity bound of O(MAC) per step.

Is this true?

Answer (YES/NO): NO